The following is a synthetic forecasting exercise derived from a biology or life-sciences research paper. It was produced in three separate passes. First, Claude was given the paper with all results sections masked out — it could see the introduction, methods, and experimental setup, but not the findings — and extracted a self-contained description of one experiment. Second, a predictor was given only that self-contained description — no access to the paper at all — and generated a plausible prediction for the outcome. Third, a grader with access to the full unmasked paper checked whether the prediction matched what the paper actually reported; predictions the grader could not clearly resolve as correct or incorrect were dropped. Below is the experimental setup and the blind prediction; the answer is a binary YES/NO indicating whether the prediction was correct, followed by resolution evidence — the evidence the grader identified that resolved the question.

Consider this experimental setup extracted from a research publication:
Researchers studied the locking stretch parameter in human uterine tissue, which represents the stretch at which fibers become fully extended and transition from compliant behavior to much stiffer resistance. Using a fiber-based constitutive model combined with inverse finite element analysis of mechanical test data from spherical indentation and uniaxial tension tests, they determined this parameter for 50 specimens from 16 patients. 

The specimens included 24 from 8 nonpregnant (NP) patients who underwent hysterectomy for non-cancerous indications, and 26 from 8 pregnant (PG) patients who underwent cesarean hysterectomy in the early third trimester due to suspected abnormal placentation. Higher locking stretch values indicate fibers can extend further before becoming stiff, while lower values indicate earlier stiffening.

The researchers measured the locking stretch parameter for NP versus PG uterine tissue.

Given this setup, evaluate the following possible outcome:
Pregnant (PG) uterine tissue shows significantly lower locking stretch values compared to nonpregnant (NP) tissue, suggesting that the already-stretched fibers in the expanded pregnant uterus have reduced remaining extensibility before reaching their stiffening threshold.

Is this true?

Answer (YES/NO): NO